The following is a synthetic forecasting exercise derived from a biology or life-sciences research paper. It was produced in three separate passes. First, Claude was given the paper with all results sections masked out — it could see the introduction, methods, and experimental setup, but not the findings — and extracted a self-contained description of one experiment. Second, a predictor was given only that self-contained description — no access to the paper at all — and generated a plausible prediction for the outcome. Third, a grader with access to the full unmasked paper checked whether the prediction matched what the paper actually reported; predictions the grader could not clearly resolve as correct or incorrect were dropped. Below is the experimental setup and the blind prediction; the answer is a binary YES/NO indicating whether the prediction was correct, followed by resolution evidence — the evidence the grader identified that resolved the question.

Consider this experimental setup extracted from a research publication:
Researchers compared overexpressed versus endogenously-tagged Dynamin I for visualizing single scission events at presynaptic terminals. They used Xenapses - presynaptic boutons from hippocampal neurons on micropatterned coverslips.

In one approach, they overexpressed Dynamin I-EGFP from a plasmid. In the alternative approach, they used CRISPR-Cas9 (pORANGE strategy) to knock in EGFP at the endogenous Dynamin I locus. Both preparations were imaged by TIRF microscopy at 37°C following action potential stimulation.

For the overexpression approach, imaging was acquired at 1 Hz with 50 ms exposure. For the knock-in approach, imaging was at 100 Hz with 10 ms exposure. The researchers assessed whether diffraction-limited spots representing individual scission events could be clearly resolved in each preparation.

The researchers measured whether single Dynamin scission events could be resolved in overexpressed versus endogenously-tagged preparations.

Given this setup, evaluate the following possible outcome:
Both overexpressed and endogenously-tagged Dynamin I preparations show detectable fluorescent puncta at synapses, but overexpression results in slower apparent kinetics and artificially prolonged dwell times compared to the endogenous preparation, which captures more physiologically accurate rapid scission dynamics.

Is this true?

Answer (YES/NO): NO